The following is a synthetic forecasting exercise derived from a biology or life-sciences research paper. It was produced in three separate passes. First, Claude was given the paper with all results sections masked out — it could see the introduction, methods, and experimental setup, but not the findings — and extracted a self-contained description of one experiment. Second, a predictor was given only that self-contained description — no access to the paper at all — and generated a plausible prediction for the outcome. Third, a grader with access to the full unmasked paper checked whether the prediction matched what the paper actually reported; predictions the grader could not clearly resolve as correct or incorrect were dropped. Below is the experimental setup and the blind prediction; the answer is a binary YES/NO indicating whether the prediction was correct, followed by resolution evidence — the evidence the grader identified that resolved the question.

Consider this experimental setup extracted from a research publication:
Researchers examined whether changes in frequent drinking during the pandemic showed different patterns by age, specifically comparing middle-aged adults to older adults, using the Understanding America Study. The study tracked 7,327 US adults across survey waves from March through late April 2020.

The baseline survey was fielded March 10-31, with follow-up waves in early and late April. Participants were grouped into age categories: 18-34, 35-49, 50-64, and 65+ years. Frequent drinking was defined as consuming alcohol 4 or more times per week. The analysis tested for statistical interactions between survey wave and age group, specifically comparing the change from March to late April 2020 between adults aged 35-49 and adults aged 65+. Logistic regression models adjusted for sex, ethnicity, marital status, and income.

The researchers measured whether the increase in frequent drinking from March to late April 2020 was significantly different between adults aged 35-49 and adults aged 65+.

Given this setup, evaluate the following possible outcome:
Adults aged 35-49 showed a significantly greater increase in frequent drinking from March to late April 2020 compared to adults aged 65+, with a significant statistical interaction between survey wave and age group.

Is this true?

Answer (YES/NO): YES